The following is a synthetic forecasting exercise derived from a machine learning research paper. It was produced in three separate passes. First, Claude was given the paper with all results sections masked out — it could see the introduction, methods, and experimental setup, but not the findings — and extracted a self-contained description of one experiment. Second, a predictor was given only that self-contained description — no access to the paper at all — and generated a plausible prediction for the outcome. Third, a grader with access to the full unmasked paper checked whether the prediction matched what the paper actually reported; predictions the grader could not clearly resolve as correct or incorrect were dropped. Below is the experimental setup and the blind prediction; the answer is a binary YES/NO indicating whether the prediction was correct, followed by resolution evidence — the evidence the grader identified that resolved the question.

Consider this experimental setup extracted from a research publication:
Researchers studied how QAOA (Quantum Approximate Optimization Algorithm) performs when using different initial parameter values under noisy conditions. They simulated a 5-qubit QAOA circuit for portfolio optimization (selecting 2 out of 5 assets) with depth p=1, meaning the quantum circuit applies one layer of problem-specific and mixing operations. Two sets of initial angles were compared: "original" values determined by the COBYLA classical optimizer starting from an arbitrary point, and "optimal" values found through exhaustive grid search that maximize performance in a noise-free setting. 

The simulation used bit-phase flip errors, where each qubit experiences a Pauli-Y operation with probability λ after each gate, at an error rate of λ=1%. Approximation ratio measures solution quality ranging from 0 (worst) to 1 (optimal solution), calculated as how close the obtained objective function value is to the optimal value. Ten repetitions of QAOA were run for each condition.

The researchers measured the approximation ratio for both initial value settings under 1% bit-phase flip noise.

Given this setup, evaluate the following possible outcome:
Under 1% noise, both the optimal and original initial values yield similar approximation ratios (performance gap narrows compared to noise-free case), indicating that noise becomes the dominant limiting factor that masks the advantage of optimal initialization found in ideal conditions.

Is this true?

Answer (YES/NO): NO